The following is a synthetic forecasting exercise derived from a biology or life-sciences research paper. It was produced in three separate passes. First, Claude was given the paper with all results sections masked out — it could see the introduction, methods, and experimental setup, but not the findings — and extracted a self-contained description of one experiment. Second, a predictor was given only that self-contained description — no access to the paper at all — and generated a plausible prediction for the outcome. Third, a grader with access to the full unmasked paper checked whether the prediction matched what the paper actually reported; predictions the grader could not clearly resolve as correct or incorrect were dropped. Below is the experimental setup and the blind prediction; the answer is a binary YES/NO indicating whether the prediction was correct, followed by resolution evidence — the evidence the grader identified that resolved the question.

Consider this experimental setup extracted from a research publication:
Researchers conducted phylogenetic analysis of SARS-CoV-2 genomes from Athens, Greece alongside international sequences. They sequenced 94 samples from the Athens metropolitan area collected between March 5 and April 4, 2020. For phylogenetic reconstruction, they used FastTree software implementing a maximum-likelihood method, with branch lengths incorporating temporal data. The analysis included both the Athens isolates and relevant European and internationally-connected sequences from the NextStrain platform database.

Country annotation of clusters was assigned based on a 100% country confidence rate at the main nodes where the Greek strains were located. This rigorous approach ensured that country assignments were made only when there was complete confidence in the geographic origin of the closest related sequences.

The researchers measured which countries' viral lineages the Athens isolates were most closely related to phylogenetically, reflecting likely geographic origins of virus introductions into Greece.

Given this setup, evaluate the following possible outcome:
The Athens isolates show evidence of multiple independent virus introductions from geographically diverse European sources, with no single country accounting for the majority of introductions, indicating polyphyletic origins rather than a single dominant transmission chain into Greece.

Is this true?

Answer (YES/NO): NO